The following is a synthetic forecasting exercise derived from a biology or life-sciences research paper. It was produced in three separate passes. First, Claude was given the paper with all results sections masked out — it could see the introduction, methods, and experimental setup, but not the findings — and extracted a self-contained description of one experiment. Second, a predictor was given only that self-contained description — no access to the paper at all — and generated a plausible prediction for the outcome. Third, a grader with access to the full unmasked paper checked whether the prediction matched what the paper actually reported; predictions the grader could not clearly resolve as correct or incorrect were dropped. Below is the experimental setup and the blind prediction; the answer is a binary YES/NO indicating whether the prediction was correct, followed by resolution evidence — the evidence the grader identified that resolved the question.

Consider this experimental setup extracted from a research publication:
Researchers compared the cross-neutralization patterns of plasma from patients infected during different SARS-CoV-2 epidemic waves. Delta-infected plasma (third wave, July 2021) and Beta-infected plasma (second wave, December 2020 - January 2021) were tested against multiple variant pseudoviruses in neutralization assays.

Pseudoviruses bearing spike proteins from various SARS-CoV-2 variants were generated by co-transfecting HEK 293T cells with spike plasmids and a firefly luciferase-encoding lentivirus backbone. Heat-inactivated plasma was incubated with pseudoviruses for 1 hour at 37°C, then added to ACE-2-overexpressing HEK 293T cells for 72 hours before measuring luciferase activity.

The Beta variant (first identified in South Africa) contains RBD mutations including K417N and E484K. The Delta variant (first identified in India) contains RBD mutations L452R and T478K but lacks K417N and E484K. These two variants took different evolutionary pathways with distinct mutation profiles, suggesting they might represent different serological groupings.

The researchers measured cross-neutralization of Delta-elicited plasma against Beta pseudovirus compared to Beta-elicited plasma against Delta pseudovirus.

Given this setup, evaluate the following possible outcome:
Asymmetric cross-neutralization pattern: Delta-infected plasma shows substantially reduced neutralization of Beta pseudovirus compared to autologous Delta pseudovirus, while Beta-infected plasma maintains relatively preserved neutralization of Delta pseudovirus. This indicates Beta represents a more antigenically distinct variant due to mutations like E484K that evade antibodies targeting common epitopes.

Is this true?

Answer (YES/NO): NO